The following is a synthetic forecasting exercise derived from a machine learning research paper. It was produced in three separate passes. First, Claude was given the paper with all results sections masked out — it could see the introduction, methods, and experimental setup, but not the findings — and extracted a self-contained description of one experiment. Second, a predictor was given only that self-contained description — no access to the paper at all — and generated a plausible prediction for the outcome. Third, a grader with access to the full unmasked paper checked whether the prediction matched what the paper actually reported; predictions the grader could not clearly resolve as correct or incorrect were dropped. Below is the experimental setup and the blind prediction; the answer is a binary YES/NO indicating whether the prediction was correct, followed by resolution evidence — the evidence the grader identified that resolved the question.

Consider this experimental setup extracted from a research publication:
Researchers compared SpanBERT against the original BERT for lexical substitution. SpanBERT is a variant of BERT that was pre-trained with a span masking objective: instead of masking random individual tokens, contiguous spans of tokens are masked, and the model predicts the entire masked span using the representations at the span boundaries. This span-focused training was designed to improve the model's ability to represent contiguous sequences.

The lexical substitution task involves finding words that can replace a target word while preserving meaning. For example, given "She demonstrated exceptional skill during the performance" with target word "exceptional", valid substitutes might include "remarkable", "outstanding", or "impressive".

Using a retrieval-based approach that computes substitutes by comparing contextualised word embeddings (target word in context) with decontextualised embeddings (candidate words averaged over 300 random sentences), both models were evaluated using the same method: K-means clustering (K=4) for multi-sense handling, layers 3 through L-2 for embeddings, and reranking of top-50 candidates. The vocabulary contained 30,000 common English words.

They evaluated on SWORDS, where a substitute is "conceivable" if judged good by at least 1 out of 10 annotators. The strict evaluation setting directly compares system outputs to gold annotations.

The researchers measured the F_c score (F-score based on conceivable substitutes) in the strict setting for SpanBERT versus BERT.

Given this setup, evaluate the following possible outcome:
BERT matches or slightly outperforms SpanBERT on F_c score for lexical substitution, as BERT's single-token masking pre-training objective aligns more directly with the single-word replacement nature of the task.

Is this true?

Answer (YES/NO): YES